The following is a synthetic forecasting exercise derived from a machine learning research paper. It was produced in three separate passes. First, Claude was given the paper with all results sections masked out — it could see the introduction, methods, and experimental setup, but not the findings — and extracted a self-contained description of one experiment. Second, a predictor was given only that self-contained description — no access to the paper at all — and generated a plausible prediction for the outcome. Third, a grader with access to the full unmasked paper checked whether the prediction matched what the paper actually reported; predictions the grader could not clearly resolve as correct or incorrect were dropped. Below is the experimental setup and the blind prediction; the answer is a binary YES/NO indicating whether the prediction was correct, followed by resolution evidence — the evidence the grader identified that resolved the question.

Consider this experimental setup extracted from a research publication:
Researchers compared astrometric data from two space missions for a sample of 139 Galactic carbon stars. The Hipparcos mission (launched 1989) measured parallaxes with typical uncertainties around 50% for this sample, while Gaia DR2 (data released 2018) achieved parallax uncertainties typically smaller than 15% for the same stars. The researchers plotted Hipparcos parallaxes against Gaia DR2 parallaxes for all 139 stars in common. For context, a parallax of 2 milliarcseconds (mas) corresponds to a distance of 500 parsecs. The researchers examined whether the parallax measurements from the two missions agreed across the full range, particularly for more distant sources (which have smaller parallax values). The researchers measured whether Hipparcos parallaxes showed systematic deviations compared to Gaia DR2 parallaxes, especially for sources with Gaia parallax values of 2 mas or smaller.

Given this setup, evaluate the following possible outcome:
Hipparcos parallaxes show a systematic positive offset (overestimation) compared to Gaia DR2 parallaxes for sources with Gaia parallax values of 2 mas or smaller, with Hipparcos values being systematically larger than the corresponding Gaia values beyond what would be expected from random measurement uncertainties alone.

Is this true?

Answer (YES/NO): YES